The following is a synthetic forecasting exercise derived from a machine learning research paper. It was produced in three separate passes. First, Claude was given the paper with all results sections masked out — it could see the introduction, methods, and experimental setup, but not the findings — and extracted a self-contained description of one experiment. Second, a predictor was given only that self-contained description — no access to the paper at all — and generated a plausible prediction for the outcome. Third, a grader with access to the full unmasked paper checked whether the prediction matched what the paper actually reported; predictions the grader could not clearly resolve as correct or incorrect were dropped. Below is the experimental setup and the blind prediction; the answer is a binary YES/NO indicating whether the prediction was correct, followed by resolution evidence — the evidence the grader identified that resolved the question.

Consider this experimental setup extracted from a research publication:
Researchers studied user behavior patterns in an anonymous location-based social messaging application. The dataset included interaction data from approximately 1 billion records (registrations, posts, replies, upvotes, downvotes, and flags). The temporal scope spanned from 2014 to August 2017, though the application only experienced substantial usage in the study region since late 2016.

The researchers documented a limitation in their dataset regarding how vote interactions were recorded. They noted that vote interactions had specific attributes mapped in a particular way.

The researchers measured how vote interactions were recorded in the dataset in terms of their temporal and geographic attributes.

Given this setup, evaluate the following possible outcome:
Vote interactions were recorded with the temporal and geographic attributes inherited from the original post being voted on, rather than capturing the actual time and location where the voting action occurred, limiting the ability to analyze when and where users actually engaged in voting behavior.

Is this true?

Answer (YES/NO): YES